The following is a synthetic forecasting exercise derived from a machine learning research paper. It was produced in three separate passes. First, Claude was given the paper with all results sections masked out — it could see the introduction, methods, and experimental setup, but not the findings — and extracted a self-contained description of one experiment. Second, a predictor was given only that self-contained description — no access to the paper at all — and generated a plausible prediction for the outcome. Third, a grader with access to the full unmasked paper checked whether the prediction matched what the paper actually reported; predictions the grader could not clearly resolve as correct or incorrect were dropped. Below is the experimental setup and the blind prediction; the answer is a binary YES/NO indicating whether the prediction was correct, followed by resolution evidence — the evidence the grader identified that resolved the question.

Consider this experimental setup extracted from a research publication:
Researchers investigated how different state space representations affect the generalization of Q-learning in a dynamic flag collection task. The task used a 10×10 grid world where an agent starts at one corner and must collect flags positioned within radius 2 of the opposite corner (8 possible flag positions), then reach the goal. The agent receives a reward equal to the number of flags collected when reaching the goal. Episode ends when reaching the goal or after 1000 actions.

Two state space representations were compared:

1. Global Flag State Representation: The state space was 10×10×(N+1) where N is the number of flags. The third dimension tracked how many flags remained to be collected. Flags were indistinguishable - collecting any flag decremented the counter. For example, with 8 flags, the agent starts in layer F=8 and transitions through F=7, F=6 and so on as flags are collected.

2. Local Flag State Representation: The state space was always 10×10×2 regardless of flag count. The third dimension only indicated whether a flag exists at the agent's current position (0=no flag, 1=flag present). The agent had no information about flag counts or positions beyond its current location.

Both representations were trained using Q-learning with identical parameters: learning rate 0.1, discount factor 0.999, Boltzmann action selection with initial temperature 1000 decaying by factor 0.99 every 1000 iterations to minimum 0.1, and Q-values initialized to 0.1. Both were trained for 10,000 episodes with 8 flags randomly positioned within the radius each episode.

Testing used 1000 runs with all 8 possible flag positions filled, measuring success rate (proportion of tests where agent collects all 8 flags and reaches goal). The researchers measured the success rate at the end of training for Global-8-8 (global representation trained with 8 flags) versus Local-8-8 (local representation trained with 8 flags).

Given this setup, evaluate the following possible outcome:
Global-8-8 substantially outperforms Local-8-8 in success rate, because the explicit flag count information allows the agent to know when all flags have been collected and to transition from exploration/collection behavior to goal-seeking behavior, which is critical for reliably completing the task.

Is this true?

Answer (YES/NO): YES